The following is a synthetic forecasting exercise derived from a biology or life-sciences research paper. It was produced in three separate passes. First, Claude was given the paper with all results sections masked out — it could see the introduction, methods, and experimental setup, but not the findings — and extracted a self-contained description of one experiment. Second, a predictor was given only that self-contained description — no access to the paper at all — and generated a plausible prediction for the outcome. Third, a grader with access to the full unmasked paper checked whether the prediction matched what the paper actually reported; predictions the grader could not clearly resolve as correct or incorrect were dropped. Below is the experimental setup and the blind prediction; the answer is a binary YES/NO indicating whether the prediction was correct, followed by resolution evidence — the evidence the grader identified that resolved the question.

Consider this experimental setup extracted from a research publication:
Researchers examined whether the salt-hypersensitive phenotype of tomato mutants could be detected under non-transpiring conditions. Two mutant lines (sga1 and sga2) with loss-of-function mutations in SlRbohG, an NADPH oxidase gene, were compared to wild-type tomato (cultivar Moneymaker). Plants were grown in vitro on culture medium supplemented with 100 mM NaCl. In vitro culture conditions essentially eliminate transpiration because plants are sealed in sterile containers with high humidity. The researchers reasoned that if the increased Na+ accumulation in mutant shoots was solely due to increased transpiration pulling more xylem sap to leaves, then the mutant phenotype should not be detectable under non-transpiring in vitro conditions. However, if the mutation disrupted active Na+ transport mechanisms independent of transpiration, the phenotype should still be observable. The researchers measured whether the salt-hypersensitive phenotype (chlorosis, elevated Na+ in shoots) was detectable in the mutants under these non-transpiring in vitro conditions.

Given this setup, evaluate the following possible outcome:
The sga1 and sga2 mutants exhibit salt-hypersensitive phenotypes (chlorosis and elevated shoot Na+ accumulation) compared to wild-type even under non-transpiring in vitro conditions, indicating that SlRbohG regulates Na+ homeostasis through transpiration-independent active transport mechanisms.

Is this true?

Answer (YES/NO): YES